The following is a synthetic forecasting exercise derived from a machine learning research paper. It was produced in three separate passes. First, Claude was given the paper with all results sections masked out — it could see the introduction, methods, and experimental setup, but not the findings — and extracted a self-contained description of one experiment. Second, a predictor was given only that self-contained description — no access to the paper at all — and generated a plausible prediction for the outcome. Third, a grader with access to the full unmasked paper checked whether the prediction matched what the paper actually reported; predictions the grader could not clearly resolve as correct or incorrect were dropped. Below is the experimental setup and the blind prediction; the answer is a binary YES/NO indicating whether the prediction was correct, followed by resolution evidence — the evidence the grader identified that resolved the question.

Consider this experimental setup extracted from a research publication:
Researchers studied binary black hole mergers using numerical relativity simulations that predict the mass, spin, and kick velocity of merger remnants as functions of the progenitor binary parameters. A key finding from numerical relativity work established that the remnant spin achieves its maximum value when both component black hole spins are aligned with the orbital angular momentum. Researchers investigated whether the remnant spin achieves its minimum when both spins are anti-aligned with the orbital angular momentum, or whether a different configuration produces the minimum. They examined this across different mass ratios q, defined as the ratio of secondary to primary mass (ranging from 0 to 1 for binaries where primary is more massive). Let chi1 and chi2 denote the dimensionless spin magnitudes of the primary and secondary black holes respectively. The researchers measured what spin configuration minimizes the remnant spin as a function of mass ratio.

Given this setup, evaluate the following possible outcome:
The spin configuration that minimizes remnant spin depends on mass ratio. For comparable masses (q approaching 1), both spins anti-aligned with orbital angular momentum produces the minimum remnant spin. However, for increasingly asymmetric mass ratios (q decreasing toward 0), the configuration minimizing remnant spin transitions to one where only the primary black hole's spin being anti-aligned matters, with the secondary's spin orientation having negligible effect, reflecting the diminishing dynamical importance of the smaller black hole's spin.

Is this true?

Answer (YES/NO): NO